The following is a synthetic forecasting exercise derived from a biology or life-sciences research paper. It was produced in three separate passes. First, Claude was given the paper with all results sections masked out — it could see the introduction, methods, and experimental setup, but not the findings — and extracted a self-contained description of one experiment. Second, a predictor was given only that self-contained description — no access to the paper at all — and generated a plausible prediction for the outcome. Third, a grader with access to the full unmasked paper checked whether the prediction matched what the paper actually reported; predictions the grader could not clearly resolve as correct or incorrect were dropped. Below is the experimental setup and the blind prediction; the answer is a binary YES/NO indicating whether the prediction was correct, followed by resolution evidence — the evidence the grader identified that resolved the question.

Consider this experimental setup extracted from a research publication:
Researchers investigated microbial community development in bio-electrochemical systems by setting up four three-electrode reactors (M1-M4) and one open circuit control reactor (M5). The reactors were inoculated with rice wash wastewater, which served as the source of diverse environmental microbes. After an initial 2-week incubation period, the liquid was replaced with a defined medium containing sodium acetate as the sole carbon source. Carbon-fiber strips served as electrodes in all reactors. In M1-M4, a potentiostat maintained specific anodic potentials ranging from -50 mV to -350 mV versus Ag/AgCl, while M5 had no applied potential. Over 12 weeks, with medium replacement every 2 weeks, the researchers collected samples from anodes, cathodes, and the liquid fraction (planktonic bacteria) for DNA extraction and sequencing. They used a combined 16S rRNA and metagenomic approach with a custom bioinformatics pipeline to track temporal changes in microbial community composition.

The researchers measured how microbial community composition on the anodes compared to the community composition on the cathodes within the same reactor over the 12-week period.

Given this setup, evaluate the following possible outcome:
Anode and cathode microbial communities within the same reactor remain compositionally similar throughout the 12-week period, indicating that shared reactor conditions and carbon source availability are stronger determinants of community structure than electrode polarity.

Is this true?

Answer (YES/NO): NO